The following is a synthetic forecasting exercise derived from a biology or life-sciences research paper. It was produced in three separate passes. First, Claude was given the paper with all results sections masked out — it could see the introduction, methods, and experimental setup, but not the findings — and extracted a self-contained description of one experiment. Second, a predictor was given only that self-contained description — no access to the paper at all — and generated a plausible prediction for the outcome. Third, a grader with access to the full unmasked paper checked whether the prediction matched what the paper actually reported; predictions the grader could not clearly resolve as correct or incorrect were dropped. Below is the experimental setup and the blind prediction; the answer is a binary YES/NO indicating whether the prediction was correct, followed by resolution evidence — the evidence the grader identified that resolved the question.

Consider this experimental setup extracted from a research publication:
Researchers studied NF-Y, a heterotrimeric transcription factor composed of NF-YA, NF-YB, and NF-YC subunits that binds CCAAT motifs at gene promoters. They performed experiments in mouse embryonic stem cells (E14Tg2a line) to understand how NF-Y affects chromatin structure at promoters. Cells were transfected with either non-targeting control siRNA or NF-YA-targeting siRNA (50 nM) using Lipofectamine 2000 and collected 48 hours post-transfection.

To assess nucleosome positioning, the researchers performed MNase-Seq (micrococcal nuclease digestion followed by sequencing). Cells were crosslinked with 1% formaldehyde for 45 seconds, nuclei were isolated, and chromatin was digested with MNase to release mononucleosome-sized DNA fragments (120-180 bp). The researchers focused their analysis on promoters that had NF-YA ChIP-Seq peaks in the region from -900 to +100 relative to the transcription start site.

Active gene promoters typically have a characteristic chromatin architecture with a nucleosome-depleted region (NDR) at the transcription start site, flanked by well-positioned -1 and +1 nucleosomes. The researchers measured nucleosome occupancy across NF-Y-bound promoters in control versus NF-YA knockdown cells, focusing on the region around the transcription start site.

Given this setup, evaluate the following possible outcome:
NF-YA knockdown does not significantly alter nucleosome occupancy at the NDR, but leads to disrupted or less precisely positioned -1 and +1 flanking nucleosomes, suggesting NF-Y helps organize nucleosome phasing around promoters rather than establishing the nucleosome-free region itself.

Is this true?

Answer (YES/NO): NO